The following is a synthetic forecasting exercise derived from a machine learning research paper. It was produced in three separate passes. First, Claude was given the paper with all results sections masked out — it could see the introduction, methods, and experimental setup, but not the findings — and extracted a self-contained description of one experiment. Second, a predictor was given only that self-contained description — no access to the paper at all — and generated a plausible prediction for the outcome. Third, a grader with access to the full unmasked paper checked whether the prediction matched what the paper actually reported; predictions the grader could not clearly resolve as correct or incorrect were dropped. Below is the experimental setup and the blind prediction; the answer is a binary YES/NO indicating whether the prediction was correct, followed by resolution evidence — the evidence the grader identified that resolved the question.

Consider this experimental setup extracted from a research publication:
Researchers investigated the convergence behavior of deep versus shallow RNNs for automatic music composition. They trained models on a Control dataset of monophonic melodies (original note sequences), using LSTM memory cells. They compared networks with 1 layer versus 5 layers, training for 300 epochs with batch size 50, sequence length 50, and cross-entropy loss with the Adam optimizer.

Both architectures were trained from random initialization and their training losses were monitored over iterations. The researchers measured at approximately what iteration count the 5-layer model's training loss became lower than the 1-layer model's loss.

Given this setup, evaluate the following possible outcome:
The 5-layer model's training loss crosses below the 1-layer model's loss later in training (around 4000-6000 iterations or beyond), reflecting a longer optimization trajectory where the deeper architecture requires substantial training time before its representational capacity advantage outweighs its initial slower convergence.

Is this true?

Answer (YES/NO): NO